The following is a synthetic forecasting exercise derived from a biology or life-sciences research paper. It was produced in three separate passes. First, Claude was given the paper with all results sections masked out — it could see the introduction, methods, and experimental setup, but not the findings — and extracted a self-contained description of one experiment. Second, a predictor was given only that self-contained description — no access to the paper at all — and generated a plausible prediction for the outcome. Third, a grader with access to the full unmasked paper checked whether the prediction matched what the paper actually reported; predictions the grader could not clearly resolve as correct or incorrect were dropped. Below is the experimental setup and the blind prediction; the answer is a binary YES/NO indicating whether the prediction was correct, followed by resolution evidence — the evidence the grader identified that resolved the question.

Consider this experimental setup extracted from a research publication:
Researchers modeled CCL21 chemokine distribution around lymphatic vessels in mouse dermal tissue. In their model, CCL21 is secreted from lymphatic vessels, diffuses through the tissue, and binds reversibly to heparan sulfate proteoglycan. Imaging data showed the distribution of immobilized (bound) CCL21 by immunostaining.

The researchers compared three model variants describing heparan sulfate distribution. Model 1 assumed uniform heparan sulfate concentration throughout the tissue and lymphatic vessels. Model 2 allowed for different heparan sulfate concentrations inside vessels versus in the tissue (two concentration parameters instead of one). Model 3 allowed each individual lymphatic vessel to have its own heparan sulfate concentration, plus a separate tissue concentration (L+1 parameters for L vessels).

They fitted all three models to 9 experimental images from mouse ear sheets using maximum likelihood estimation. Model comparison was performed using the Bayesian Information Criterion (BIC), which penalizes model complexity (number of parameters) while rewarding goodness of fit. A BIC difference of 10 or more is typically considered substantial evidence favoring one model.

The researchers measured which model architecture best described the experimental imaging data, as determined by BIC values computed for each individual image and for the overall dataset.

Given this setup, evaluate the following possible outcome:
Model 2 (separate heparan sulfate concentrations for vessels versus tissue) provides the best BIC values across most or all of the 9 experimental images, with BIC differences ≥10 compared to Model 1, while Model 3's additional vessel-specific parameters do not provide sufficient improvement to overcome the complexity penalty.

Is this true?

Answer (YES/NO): NO